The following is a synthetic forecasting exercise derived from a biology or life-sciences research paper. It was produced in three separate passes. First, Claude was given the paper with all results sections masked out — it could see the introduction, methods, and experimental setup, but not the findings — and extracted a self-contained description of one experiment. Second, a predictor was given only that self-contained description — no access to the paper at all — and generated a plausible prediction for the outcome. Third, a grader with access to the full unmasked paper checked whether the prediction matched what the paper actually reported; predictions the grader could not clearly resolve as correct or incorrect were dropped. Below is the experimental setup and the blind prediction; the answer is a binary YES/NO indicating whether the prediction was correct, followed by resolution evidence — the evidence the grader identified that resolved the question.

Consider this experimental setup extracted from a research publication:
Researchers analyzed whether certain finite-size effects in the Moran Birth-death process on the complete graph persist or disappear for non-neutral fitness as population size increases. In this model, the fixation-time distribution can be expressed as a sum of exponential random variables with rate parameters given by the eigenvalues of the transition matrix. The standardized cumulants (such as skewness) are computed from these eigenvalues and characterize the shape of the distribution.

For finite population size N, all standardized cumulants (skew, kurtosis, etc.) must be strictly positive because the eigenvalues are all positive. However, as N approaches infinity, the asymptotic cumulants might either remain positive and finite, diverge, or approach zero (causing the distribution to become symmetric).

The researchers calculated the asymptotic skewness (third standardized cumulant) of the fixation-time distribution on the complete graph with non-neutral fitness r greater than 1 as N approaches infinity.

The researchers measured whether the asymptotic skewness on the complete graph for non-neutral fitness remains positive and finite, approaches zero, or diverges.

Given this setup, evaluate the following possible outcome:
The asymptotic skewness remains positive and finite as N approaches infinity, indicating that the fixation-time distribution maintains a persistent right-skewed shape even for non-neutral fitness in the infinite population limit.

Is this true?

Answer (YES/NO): YES